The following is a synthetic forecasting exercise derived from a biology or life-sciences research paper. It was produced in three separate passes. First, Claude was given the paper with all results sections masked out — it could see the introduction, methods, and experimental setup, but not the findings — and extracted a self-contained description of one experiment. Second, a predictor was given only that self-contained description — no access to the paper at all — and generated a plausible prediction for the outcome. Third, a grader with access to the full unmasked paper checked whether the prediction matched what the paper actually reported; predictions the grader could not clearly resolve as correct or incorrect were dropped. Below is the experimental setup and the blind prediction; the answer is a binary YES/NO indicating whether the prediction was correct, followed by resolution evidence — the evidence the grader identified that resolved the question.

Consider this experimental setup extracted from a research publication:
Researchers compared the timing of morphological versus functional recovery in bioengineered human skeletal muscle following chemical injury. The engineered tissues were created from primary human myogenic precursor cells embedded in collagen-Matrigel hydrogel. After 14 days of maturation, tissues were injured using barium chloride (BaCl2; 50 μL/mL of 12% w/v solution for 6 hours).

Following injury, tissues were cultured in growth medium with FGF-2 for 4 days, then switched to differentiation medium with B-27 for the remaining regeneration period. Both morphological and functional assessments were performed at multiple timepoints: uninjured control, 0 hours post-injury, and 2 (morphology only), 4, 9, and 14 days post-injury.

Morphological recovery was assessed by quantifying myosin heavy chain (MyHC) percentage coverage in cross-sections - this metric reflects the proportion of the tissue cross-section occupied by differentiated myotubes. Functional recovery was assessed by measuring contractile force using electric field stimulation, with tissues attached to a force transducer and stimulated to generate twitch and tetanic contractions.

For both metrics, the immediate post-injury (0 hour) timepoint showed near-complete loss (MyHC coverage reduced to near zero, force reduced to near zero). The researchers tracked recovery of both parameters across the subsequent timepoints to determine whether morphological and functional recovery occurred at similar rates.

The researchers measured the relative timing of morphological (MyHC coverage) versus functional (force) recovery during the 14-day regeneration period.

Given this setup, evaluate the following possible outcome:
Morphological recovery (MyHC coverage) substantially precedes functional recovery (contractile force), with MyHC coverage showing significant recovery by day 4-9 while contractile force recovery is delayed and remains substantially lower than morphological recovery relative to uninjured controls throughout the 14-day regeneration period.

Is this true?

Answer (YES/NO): NO